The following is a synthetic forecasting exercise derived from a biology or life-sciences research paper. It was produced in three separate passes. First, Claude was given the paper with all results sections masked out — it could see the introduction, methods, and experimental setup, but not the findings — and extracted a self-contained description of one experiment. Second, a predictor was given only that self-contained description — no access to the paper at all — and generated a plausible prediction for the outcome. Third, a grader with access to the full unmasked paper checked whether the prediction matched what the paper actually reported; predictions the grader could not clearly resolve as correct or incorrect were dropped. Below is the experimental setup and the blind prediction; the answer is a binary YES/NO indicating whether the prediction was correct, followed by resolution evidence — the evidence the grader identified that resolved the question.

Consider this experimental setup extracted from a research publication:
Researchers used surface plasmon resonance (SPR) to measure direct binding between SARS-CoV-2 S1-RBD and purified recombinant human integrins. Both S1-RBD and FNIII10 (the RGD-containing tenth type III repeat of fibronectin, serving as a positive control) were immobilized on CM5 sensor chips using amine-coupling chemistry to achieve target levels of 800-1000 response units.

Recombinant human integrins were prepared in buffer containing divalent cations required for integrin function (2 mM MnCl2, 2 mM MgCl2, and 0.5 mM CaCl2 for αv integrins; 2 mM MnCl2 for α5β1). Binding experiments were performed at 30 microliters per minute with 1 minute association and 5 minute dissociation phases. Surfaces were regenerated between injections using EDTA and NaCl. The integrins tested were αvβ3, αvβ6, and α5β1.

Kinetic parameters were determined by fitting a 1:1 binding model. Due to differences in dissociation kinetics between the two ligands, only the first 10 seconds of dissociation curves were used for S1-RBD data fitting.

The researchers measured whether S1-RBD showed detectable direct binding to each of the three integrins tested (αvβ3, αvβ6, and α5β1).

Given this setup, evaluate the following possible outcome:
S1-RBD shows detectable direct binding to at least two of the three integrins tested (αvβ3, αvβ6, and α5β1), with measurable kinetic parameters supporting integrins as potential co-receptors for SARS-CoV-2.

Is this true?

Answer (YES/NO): YES